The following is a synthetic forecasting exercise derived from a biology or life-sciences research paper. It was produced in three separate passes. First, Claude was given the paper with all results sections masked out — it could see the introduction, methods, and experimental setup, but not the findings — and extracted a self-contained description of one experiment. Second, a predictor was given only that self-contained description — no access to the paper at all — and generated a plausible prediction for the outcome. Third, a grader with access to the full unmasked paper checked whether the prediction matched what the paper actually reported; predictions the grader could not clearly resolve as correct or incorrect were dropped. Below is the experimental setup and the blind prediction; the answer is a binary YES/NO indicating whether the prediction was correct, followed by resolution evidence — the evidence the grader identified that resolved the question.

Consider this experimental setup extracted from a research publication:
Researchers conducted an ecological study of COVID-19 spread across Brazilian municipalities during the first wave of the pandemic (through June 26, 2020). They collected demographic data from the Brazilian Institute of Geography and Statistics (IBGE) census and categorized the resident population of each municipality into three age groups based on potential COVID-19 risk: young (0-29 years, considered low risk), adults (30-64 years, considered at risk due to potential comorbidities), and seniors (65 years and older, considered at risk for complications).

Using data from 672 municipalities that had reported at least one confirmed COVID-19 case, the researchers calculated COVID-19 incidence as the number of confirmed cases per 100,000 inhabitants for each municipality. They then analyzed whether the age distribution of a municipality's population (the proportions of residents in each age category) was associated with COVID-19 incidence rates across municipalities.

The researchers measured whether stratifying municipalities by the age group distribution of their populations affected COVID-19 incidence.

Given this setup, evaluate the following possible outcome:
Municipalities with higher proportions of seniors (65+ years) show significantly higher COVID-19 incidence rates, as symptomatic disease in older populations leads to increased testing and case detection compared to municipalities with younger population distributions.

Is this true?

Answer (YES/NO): NO